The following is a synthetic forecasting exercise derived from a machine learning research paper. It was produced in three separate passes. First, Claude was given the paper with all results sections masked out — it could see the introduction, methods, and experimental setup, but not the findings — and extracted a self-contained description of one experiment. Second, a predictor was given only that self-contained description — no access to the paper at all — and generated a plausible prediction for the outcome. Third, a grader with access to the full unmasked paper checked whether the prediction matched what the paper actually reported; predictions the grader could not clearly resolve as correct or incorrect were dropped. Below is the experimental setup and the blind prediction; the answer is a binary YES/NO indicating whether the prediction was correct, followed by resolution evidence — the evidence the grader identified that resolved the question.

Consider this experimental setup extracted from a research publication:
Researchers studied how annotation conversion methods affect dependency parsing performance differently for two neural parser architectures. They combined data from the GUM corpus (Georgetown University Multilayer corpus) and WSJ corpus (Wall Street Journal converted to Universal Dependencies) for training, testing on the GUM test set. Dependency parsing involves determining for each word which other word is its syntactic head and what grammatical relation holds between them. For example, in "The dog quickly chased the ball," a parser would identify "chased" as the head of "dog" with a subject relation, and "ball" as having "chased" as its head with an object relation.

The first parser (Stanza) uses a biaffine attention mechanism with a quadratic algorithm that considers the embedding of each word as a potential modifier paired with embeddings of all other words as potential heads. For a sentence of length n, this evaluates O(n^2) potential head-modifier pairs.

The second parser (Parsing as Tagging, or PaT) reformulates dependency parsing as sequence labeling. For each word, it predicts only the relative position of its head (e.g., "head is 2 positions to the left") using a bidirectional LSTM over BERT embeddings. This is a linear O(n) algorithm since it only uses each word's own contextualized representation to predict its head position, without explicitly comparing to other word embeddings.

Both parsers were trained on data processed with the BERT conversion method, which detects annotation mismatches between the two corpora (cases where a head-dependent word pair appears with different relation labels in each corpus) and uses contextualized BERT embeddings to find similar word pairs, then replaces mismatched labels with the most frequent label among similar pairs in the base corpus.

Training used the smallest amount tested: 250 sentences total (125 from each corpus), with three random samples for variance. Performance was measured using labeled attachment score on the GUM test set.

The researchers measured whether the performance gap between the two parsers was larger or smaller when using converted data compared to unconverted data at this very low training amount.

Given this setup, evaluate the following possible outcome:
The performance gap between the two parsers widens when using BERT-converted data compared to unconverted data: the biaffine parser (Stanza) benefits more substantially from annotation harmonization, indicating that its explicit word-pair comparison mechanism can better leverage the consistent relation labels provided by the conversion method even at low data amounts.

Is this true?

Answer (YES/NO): NO